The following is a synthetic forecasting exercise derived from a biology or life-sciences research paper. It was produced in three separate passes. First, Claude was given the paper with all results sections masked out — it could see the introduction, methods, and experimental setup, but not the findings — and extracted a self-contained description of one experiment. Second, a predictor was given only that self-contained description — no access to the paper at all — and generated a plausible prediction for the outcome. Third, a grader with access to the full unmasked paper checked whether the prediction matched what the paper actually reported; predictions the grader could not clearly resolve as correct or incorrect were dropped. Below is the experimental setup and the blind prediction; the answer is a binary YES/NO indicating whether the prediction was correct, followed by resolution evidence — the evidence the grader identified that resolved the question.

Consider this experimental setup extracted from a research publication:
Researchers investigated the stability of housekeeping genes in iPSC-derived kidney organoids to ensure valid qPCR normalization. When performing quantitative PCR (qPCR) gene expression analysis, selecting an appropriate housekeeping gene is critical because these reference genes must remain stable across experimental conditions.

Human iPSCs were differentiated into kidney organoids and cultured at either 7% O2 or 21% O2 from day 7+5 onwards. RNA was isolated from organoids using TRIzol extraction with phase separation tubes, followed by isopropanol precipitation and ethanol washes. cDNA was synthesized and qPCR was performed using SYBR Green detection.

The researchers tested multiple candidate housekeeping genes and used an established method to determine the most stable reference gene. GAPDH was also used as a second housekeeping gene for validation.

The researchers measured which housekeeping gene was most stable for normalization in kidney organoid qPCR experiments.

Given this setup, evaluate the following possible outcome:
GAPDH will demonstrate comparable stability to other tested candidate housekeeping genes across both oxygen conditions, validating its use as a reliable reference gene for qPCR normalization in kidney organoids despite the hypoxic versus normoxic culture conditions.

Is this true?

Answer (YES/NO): NO